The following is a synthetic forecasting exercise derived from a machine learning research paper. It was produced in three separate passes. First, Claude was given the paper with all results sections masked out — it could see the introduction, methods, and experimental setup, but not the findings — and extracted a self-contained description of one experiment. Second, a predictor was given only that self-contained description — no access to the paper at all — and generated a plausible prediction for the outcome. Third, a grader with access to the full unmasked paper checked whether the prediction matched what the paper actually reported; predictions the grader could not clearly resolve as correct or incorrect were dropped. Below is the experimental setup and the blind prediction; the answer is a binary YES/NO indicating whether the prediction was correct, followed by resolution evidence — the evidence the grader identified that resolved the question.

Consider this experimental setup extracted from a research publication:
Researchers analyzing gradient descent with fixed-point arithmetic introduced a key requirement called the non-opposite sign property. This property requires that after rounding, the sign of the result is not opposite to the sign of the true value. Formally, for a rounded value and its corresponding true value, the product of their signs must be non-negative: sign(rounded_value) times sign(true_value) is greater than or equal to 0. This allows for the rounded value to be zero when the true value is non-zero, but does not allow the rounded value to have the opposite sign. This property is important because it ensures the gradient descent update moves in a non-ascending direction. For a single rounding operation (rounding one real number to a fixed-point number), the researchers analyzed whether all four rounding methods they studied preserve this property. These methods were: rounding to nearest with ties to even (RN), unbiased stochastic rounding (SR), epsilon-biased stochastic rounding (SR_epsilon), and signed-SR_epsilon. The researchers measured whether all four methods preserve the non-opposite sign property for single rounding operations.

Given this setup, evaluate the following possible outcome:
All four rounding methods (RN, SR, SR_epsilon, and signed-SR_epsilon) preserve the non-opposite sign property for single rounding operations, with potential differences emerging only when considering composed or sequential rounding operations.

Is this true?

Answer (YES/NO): YES